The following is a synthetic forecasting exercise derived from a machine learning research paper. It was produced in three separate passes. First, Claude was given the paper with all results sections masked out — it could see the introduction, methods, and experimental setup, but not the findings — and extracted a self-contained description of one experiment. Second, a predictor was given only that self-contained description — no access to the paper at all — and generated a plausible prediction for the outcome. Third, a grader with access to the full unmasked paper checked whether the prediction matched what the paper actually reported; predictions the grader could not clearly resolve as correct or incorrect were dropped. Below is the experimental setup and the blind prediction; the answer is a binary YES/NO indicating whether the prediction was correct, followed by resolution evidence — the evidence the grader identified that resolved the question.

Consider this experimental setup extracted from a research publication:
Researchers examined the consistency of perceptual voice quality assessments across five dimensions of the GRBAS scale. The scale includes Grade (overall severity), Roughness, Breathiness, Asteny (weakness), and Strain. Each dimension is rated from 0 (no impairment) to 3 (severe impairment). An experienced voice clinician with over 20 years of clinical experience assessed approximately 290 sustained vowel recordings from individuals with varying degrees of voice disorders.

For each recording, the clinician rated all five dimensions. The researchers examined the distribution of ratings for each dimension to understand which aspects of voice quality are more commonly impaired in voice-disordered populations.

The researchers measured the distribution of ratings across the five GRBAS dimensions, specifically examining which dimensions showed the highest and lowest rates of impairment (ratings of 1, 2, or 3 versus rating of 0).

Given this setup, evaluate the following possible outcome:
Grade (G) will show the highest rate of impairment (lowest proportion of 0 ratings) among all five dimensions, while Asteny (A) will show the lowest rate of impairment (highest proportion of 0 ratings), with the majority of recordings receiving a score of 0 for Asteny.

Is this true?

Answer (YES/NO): NO